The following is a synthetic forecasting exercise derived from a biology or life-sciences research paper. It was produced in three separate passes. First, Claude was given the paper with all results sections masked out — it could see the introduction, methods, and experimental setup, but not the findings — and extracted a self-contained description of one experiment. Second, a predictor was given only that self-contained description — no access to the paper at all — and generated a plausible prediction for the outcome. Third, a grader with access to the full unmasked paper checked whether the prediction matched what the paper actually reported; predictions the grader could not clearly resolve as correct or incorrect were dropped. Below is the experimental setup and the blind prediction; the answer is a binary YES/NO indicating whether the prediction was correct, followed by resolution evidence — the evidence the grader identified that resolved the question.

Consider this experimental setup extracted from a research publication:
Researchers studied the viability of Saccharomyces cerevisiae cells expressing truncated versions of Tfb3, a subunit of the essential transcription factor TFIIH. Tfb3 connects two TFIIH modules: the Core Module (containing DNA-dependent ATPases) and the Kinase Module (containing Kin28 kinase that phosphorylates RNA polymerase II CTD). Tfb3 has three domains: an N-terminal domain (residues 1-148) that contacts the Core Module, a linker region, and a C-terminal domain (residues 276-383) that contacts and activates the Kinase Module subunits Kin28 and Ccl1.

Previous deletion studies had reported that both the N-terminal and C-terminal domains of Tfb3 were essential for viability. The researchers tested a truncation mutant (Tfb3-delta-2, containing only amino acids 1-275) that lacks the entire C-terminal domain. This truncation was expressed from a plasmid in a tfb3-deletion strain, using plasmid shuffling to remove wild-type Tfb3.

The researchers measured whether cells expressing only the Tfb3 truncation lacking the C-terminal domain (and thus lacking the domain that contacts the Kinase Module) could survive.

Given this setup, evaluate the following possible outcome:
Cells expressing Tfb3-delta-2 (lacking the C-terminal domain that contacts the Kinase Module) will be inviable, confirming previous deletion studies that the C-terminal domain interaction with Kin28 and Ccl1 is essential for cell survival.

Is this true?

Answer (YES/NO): NO